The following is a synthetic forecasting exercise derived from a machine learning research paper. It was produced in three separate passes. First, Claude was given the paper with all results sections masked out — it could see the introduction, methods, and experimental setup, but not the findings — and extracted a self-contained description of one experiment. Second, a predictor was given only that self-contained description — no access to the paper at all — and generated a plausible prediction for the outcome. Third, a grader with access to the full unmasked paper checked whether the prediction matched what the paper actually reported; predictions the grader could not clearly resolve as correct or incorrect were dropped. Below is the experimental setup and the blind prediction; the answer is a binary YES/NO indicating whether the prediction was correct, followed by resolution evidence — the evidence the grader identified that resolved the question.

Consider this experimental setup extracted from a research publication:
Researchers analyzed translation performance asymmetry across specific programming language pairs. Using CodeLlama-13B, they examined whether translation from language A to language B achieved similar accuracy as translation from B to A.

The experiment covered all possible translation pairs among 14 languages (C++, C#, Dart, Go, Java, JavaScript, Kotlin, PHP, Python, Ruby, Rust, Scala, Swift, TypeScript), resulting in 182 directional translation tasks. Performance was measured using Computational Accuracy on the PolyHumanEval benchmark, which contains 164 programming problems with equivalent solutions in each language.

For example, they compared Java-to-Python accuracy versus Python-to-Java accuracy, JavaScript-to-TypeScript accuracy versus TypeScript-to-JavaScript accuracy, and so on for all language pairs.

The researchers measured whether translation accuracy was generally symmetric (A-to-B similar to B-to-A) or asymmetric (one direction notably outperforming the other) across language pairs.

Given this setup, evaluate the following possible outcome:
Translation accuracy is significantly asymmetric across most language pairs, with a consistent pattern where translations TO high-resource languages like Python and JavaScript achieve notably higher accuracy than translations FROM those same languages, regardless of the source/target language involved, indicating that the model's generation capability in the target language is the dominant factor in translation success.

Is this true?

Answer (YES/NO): YES